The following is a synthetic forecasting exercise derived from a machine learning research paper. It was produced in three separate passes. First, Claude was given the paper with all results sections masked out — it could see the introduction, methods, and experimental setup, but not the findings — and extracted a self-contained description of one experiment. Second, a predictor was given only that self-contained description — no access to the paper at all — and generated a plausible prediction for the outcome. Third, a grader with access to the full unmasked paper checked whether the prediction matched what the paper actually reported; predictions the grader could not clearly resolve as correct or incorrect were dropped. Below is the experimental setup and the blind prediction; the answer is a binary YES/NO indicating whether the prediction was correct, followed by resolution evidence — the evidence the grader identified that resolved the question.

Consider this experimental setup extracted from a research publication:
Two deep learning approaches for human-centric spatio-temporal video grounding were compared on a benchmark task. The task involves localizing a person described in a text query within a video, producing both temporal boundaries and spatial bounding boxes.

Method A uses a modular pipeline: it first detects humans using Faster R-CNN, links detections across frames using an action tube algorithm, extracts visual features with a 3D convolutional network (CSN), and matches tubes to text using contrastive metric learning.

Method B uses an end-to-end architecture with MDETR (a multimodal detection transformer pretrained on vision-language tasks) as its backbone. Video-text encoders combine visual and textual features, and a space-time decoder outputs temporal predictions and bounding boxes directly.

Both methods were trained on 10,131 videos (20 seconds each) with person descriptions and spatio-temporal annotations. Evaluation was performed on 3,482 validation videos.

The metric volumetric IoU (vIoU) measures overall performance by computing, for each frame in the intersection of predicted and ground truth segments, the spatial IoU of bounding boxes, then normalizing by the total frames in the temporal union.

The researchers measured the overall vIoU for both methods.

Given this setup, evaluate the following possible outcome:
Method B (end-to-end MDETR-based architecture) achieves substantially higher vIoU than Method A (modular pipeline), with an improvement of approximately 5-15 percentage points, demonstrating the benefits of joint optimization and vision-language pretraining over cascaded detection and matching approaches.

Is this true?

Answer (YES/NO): NO